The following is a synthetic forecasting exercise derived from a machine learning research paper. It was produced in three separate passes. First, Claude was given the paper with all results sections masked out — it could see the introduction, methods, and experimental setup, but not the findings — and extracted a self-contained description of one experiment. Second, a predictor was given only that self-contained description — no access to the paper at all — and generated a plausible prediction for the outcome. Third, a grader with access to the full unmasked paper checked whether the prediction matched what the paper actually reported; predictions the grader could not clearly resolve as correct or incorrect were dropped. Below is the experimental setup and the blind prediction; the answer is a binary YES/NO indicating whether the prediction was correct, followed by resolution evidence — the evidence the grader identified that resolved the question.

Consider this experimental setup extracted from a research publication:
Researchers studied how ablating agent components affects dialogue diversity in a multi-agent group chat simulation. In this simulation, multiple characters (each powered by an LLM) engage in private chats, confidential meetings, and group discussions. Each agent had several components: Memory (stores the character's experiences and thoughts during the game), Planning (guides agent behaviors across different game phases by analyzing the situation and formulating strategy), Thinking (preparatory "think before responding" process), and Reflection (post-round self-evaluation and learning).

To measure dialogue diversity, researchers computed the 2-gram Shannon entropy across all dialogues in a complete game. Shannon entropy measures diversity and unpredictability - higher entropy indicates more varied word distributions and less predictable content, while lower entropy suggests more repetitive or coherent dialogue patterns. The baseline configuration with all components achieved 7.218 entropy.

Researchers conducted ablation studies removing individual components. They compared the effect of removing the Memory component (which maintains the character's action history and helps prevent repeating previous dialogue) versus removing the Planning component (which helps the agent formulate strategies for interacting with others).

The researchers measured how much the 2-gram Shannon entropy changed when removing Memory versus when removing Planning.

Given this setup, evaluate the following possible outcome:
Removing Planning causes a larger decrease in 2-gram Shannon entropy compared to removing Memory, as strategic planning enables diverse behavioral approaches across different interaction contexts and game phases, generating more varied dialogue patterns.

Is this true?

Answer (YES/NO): NO